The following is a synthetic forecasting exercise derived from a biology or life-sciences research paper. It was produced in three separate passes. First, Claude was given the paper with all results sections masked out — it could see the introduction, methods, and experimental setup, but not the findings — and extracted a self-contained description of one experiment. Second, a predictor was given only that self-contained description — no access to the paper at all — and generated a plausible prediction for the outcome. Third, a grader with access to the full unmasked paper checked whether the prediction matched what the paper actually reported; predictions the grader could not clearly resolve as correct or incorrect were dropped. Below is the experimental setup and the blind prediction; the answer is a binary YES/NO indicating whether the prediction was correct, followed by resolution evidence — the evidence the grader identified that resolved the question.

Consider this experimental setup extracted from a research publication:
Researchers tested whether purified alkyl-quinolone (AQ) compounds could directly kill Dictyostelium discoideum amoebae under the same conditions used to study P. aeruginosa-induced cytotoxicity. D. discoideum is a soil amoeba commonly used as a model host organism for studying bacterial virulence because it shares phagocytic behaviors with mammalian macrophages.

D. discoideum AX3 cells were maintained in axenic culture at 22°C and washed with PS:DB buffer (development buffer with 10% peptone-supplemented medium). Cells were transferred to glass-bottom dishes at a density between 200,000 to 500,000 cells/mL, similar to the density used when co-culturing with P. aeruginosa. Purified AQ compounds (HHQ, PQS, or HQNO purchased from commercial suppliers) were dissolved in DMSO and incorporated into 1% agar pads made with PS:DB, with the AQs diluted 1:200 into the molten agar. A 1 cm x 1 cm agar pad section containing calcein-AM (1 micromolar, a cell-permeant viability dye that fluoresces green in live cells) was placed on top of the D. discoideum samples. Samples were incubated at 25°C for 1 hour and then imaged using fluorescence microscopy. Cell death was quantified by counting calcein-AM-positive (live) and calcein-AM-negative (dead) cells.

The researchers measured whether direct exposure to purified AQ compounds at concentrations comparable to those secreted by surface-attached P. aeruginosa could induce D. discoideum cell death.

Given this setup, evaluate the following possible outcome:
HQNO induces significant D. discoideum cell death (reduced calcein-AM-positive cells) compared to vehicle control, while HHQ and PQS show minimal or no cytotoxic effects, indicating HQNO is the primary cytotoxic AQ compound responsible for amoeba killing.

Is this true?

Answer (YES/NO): NO